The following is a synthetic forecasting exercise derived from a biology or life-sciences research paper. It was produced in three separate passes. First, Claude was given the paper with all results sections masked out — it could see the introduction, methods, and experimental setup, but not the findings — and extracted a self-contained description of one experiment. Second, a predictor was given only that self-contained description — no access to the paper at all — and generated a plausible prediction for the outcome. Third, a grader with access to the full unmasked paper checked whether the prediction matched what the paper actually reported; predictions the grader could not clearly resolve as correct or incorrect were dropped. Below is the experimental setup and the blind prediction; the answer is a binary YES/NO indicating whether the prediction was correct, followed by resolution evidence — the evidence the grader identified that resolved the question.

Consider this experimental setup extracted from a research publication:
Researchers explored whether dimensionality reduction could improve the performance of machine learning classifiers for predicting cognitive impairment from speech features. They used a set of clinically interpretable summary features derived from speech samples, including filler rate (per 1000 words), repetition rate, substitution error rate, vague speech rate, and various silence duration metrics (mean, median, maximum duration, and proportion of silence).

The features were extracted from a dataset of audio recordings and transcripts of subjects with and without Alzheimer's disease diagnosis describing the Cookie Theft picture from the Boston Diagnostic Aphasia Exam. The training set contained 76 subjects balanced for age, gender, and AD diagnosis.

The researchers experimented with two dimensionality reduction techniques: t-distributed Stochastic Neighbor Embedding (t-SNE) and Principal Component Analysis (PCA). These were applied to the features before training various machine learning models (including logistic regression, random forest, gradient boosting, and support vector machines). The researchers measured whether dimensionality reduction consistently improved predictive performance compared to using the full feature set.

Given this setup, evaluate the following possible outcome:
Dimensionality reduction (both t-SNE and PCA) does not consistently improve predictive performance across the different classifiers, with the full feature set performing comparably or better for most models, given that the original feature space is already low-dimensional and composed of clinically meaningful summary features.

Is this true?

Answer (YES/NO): YES